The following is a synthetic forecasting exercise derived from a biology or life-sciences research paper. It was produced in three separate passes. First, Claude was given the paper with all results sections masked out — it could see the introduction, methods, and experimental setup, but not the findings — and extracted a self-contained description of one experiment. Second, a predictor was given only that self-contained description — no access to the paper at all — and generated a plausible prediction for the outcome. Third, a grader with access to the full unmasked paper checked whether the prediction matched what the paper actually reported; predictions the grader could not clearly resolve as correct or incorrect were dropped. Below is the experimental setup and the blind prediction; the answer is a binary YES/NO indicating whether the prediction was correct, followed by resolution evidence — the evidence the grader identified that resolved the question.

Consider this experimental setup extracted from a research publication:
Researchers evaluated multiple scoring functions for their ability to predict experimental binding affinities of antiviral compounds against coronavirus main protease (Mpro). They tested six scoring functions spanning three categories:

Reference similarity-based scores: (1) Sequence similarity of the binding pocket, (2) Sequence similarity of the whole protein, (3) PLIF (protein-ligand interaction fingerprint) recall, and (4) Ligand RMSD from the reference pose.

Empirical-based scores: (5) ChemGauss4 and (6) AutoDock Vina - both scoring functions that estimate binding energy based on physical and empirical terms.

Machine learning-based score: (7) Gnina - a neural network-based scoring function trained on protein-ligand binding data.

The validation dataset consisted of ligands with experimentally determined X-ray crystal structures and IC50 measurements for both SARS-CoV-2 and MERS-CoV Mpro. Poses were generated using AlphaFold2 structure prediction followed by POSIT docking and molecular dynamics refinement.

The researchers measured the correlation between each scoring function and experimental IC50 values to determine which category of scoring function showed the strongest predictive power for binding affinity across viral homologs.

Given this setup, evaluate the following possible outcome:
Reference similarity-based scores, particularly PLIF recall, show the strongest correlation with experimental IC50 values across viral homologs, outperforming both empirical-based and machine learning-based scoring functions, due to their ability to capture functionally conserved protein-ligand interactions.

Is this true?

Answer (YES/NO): NO